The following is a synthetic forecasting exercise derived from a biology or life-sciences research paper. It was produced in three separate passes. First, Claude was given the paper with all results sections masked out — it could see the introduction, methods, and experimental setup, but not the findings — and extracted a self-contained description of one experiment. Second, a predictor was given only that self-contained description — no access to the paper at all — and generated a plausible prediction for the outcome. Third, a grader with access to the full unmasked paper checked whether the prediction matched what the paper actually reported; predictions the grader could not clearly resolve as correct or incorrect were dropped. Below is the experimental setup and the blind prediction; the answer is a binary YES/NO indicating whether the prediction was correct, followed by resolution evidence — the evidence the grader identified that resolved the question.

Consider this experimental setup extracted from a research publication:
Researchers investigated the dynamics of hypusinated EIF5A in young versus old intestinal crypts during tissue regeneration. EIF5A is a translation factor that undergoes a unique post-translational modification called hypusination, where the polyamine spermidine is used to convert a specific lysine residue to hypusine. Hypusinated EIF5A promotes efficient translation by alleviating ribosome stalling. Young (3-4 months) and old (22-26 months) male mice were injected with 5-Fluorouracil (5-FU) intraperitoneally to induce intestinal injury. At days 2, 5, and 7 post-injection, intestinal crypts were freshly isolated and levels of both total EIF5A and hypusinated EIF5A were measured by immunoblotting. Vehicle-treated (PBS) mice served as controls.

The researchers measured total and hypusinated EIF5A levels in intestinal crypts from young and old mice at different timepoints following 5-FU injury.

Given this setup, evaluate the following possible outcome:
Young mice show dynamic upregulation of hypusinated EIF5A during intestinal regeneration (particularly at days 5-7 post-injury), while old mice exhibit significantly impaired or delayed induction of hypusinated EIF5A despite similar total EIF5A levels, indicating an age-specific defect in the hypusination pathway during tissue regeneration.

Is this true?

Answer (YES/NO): NO